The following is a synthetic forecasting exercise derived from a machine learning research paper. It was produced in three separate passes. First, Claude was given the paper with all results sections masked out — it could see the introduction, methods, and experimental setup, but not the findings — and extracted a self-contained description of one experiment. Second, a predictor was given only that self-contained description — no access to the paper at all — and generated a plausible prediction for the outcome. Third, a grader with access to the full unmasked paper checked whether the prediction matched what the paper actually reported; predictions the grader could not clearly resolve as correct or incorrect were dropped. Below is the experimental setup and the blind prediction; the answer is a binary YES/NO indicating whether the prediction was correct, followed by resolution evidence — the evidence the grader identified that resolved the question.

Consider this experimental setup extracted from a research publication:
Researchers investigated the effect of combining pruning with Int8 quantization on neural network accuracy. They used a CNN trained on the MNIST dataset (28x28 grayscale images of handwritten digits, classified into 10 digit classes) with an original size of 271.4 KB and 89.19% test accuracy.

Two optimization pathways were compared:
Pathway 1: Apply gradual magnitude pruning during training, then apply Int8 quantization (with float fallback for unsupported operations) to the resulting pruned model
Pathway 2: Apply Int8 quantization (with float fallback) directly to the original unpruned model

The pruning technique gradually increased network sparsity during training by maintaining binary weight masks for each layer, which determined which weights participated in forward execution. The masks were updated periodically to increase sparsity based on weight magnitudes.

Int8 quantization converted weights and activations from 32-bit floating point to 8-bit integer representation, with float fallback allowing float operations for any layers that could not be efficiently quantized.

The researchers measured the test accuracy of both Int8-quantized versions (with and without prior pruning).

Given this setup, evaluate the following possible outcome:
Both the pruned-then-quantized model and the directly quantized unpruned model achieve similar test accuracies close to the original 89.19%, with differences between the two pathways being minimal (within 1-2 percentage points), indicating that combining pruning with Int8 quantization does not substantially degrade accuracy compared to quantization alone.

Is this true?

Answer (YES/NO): YES